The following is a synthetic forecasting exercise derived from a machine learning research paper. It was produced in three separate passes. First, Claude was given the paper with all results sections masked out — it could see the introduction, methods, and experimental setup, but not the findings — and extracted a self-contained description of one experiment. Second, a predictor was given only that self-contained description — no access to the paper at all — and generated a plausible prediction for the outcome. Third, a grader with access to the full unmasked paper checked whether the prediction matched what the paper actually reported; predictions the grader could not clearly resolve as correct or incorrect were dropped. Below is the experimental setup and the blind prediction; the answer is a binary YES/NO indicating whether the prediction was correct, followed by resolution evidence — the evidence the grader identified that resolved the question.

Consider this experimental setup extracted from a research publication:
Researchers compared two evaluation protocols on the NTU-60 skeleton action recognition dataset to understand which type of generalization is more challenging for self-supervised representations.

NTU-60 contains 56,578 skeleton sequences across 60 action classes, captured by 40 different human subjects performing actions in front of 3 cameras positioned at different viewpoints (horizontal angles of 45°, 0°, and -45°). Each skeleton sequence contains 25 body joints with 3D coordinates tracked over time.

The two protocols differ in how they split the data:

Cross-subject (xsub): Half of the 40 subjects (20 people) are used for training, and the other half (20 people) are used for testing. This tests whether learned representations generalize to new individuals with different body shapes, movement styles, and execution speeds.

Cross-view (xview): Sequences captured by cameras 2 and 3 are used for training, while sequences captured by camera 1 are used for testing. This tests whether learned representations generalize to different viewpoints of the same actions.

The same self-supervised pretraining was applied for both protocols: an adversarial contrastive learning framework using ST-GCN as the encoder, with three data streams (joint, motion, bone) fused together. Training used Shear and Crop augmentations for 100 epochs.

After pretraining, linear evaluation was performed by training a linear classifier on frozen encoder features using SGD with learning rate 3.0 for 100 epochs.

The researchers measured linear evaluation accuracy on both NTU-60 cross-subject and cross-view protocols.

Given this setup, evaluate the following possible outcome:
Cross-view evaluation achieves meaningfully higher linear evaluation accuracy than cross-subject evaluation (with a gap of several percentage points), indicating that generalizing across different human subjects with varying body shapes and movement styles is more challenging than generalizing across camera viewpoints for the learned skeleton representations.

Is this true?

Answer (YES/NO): YES